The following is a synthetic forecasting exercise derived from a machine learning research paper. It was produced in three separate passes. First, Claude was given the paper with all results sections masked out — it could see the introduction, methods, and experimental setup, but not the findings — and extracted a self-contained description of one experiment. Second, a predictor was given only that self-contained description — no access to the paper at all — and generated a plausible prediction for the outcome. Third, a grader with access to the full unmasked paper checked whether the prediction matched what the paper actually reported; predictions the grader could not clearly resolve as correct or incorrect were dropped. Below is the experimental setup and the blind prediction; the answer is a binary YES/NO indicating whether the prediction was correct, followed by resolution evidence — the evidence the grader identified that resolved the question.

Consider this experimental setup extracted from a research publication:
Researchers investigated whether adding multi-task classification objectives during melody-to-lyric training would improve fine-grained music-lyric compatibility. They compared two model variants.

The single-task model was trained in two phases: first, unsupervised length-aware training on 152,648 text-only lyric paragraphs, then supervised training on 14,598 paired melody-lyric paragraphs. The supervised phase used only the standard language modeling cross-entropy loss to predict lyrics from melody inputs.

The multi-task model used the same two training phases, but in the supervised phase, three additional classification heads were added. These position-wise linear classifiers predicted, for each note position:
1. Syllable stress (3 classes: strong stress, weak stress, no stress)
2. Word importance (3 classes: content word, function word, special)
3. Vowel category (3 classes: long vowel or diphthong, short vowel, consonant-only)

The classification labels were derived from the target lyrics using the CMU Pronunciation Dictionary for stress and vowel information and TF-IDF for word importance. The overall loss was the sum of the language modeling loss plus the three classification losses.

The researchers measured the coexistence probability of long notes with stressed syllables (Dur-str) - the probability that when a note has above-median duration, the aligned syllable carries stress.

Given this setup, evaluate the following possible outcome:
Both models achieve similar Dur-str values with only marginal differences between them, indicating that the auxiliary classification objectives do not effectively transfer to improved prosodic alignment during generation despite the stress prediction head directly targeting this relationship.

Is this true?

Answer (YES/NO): NO